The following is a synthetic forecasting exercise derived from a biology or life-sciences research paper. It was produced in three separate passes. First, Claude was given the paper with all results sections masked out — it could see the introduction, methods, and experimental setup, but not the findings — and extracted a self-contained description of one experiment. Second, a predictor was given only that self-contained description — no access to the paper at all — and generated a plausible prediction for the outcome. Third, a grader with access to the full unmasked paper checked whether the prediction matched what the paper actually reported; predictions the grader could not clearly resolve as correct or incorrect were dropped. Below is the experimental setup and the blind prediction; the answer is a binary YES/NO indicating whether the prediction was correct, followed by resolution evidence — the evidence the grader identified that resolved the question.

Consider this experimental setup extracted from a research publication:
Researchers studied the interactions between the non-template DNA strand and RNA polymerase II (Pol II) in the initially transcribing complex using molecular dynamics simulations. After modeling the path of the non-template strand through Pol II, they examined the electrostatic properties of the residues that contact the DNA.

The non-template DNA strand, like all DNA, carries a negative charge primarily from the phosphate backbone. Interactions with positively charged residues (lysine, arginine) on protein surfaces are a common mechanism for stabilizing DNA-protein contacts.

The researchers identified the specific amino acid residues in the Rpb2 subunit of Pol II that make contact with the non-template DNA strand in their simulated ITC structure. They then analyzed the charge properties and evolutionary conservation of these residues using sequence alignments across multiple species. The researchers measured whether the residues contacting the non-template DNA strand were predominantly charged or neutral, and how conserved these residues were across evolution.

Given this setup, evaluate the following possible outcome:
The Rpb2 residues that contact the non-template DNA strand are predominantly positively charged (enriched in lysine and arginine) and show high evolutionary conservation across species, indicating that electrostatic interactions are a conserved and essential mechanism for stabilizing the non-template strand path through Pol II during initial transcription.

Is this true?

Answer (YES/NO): YES